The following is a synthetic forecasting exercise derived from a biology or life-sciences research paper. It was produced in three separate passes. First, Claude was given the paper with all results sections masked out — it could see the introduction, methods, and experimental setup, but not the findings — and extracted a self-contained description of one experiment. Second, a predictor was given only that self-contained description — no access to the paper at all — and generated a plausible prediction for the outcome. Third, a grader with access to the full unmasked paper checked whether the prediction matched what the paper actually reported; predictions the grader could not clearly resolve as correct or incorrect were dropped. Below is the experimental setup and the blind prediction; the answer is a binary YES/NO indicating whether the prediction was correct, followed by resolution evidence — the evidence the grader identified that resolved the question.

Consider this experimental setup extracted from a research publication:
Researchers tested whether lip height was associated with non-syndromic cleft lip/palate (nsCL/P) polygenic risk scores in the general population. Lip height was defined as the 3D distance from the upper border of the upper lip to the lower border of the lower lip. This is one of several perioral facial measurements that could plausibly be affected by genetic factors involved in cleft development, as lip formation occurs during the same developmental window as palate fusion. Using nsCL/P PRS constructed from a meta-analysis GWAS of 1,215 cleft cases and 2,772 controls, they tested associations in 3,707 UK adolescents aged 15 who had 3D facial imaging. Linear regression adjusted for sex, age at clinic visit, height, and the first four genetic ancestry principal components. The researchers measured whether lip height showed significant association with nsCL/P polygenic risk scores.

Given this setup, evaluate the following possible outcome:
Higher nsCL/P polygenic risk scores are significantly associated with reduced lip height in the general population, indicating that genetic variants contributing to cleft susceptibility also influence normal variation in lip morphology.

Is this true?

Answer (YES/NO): NO